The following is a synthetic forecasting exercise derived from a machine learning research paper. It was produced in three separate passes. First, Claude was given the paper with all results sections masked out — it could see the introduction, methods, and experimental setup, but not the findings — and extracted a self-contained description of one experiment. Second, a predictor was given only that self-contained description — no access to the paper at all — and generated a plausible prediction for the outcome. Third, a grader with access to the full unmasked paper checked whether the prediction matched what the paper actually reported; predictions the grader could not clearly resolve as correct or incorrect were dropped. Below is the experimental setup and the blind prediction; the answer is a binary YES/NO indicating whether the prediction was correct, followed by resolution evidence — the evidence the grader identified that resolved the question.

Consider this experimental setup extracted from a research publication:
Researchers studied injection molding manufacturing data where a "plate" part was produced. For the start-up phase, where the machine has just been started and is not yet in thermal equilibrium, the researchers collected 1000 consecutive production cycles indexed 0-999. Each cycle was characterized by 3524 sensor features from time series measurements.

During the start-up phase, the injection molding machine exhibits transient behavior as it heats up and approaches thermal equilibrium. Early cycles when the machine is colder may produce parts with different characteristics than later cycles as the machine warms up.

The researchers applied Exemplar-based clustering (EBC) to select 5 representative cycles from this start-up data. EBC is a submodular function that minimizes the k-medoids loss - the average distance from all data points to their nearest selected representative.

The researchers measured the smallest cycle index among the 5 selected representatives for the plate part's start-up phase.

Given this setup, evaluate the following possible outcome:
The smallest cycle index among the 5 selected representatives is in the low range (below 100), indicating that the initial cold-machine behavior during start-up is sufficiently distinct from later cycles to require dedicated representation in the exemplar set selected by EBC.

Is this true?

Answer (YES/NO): YES